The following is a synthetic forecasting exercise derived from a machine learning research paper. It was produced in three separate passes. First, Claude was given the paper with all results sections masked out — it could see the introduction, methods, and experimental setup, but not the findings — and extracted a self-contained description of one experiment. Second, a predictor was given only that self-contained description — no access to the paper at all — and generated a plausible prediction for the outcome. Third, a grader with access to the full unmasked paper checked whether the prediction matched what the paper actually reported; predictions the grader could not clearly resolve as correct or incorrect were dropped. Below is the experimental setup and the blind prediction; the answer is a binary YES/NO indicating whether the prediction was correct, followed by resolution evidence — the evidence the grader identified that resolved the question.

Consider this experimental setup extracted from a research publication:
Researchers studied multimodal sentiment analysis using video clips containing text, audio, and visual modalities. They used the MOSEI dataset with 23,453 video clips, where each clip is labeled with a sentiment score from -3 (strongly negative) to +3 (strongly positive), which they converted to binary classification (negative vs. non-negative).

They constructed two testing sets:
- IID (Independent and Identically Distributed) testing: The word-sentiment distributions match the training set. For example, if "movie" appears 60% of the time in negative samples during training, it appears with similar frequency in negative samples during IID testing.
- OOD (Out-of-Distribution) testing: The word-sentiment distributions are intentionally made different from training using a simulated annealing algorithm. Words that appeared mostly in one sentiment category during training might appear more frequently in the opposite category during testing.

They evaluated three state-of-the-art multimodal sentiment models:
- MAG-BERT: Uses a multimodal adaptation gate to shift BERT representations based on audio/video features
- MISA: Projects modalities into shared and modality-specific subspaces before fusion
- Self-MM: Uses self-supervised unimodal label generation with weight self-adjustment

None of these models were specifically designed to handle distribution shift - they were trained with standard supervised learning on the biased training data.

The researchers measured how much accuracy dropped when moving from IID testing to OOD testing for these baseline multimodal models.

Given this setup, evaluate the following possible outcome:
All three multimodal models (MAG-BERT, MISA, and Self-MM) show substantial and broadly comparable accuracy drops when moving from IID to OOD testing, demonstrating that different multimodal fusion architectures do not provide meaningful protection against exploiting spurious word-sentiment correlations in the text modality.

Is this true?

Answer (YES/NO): YES